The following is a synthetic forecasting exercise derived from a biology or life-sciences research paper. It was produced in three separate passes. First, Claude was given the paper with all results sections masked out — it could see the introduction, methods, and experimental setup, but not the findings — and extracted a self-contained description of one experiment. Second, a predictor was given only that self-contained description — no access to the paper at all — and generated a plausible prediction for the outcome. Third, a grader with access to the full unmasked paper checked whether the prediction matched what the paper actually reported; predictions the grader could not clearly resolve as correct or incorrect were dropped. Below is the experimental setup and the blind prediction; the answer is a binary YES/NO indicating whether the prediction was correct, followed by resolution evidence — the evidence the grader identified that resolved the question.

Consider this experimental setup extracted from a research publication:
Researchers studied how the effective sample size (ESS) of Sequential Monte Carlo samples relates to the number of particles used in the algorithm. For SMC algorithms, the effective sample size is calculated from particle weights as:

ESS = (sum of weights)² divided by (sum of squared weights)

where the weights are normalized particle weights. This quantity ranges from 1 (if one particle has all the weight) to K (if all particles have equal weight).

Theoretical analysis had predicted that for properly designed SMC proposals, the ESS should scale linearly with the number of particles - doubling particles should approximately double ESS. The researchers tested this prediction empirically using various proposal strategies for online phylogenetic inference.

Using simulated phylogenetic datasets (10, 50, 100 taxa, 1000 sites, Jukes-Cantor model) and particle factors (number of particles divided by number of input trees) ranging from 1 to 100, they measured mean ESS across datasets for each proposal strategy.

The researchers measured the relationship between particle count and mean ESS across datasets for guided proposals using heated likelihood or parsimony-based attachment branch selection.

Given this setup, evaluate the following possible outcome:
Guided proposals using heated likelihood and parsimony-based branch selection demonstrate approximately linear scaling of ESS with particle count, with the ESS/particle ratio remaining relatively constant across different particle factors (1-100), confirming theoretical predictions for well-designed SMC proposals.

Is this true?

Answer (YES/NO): YES